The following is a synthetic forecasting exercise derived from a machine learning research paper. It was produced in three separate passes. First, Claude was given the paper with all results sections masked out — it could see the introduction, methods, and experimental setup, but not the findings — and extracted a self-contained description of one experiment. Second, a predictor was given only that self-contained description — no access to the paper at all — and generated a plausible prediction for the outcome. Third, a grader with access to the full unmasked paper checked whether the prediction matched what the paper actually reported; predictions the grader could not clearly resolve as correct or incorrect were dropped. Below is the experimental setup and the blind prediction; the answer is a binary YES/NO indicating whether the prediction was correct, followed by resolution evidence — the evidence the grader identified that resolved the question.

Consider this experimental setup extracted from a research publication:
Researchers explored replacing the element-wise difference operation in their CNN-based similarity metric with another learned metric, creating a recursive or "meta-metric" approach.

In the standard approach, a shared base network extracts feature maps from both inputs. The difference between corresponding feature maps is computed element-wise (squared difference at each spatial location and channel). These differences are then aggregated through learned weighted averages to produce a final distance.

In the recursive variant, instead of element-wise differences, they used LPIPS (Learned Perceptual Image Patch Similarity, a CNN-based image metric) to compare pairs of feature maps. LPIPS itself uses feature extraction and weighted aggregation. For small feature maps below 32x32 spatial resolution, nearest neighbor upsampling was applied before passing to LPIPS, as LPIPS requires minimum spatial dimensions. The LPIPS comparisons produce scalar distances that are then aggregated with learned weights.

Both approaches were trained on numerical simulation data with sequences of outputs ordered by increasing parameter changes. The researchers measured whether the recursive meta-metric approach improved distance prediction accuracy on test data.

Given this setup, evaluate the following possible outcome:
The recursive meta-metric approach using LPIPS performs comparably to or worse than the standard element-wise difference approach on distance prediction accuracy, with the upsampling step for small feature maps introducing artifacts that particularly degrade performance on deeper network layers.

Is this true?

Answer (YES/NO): NO